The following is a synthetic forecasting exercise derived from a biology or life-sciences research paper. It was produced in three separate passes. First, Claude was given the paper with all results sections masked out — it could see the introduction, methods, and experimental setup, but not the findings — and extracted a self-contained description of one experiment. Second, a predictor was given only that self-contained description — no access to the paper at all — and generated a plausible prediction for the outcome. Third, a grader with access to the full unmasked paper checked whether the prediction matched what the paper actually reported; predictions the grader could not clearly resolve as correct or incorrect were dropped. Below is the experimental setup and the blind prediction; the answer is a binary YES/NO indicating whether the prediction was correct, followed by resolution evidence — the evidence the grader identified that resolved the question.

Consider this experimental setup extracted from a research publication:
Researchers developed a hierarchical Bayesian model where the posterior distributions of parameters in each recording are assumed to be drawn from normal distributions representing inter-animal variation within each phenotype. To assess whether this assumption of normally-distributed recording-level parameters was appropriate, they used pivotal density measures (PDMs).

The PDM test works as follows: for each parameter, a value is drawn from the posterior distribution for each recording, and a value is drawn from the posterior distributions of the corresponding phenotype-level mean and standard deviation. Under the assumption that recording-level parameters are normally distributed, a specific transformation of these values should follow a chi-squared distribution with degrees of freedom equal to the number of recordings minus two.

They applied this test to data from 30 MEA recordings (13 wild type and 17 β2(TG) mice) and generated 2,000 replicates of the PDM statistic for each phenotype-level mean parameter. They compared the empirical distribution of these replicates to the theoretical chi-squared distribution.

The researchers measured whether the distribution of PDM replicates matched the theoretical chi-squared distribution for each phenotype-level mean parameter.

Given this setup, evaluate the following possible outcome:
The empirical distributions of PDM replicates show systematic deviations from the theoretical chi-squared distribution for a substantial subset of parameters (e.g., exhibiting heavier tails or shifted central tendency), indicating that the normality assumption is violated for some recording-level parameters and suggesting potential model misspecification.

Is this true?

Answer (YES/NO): NO